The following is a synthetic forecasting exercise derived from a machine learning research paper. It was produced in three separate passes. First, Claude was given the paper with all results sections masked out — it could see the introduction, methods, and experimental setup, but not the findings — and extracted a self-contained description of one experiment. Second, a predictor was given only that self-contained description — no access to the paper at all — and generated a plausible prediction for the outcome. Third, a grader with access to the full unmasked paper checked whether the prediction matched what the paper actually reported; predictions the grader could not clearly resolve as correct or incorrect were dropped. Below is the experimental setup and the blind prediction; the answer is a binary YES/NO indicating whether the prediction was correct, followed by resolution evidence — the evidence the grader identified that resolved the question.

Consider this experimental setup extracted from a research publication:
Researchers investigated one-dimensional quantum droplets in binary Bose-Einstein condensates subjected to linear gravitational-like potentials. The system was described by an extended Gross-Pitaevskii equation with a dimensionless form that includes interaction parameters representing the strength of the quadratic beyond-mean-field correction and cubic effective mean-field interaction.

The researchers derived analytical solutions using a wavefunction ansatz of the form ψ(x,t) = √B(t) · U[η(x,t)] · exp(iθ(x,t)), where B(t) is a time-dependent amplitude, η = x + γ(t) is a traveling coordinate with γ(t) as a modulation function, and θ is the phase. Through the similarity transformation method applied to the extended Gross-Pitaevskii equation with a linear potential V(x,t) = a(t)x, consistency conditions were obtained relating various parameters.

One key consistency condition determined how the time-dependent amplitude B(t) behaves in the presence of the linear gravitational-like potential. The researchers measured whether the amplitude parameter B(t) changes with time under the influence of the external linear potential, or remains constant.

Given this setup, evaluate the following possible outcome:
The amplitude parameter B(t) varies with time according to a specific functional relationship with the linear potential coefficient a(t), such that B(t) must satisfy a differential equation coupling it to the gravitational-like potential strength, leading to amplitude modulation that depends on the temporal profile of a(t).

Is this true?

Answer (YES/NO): NO